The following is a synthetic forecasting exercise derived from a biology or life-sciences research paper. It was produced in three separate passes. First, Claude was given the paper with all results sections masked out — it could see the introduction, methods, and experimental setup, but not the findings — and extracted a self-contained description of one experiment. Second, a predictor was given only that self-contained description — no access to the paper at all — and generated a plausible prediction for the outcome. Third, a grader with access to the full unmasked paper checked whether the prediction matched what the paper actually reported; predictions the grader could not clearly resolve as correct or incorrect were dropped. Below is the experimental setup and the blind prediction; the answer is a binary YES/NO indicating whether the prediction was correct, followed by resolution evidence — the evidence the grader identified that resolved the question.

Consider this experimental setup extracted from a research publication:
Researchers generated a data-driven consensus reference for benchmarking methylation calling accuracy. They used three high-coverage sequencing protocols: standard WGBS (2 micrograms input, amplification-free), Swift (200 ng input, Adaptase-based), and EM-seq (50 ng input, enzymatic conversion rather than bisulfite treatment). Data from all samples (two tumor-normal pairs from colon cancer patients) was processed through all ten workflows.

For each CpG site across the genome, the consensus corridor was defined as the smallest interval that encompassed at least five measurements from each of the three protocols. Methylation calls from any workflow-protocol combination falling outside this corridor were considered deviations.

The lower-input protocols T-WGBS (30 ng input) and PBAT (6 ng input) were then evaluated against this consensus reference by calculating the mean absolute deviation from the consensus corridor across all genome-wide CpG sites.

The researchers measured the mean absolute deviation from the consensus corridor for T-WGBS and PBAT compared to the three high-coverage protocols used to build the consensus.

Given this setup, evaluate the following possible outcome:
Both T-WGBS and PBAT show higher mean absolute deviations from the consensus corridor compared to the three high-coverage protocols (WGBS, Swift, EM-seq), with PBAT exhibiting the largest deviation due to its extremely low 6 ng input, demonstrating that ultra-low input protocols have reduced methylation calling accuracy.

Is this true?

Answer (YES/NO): YES